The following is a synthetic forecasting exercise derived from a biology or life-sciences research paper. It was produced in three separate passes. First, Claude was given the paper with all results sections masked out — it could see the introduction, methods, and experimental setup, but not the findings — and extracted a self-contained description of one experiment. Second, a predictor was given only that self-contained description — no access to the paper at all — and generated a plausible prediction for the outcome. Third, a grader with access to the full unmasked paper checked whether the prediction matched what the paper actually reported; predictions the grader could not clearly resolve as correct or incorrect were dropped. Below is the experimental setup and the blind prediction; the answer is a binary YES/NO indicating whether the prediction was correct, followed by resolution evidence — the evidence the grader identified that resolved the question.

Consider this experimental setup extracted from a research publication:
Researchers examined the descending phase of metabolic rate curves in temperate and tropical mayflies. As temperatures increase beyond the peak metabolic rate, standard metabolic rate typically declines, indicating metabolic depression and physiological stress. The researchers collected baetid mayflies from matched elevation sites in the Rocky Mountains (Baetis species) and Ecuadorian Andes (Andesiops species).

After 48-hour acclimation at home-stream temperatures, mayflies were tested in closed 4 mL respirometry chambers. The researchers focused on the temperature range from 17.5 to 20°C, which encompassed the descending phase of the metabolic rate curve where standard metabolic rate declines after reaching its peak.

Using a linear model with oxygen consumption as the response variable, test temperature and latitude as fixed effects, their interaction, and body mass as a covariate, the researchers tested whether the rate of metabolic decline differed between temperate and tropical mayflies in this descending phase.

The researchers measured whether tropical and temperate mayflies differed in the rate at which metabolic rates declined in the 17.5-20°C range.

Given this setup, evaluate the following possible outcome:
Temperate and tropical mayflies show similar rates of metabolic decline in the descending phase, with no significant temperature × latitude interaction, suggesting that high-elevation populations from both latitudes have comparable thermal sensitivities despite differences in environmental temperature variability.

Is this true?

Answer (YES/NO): NO